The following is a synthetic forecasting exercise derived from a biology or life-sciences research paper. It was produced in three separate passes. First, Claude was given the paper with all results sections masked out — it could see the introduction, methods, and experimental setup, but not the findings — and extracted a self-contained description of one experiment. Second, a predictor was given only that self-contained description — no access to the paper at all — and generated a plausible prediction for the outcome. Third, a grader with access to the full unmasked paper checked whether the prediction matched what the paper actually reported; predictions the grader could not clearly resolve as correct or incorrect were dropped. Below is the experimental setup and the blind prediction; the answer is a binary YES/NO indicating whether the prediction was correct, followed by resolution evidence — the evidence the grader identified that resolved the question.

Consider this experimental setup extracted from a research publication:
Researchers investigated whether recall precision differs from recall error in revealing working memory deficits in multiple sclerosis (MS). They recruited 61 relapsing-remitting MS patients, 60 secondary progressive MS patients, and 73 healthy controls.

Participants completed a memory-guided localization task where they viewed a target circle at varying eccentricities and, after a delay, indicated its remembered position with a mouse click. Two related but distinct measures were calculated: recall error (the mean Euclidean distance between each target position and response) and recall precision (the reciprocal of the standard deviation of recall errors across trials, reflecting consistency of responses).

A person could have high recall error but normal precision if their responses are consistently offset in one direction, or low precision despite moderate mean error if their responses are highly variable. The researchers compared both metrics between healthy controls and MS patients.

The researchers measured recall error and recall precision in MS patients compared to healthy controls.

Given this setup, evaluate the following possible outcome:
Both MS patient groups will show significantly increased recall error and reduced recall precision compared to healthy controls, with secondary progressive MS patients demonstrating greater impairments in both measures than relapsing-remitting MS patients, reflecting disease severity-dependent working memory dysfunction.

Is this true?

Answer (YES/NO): NO